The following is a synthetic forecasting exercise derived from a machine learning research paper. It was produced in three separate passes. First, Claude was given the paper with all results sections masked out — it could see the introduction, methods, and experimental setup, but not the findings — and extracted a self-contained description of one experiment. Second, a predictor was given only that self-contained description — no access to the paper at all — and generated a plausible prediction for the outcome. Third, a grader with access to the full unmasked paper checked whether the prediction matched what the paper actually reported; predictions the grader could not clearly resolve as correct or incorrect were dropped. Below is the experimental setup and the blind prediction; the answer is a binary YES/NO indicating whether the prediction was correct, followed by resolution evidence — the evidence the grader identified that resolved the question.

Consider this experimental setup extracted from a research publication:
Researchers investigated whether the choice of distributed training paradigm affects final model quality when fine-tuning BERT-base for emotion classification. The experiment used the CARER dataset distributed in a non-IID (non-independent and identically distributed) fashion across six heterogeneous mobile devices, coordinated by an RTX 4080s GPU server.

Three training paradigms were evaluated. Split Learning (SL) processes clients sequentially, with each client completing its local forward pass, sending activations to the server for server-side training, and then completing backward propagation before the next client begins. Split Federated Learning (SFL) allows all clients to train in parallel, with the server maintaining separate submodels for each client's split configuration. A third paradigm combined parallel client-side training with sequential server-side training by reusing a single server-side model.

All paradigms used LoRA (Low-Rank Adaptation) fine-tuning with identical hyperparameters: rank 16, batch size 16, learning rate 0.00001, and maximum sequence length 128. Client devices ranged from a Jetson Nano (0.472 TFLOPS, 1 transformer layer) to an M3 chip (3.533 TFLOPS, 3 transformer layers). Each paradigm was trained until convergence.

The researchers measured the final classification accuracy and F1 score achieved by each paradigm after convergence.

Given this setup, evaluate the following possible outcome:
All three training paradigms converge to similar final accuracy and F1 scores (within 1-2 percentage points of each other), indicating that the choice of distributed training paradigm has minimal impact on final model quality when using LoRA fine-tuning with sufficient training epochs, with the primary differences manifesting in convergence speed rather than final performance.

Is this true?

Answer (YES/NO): YES